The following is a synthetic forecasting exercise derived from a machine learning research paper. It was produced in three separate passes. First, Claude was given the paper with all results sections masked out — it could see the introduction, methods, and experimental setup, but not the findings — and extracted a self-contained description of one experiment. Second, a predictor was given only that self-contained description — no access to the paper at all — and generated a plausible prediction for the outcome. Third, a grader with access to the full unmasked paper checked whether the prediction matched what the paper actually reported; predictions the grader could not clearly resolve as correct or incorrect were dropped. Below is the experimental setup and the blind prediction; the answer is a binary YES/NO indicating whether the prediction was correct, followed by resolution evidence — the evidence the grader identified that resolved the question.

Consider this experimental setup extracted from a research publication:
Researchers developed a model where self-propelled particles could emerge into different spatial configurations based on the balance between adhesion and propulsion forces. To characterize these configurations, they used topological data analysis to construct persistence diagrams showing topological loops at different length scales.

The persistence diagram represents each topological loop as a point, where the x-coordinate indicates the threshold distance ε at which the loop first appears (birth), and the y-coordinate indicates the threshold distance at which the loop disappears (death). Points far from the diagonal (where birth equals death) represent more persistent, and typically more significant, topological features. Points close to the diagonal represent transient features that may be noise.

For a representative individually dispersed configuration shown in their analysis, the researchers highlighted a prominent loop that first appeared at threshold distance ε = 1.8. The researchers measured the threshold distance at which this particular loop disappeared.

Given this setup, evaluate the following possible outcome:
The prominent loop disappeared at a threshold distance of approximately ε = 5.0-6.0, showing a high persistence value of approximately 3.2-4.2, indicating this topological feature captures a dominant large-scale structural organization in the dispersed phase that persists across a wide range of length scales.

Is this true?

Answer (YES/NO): NO